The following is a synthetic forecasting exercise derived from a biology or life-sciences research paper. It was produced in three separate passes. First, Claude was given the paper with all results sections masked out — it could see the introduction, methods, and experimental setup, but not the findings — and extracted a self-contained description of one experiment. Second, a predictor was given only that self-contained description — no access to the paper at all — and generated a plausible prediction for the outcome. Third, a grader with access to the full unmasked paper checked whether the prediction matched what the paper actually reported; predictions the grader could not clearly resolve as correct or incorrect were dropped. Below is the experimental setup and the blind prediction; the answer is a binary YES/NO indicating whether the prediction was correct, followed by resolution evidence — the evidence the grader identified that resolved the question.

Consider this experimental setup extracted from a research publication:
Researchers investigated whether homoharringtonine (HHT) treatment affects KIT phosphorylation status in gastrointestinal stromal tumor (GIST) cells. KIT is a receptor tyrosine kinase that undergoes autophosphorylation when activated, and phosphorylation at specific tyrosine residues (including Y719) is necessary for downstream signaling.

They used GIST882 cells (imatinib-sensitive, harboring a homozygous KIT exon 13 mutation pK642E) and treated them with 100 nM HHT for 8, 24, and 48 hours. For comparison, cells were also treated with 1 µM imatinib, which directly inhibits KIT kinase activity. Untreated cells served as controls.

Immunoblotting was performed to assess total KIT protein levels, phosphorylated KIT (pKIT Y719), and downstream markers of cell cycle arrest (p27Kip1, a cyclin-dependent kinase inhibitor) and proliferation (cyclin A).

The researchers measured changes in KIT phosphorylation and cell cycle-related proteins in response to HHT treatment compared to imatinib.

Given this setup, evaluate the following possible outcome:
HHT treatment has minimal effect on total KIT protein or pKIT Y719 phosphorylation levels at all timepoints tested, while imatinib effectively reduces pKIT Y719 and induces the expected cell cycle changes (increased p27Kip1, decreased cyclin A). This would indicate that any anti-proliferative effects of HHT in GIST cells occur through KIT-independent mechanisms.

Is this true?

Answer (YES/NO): NO